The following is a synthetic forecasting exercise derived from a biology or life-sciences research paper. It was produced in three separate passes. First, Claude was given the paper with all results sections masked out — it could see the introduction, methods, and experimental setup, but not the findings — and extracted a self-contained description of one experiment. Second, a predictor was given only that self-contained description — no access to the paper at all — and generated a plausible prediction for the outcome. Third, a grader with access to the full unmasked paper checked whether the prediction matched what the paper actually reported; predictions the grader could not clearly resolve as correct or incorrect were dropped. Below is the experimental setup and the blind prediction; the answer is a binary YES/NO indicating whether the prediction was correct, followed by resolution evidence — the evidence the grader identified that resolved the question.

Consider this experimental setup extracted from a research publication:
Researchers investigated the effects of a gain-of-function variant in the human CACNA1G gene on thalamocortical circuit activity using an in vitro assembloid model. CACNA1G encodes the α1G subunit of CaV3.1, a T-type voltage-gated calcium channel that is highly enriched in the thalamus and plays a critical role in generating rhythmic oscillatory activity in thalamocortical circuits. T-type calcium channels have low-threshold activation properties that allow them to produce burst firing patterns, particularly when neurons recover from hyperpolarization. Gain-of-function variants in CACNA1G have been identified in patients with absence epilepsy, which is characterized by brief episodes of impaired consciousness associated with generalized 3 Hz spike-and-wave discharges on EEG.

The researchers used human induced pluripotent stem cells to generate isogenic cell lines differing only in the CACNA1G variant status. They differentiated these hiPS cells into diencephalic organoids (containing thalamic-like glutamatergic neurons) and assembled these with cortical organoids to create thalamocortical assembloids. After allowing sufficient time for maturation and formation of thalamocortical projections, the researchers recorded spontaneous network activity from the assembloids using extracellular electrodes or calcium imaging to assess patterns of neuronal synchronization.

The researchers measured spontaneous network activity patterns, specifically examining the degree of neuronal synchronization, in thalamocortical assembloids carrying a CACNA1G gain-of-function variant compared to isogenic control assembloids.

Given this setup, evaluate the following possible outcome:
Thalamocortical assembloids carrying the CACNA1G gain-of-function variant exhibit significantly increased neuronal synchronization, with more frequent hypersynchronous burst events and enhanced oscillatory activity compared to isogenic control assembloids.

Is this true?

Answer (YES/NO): YES